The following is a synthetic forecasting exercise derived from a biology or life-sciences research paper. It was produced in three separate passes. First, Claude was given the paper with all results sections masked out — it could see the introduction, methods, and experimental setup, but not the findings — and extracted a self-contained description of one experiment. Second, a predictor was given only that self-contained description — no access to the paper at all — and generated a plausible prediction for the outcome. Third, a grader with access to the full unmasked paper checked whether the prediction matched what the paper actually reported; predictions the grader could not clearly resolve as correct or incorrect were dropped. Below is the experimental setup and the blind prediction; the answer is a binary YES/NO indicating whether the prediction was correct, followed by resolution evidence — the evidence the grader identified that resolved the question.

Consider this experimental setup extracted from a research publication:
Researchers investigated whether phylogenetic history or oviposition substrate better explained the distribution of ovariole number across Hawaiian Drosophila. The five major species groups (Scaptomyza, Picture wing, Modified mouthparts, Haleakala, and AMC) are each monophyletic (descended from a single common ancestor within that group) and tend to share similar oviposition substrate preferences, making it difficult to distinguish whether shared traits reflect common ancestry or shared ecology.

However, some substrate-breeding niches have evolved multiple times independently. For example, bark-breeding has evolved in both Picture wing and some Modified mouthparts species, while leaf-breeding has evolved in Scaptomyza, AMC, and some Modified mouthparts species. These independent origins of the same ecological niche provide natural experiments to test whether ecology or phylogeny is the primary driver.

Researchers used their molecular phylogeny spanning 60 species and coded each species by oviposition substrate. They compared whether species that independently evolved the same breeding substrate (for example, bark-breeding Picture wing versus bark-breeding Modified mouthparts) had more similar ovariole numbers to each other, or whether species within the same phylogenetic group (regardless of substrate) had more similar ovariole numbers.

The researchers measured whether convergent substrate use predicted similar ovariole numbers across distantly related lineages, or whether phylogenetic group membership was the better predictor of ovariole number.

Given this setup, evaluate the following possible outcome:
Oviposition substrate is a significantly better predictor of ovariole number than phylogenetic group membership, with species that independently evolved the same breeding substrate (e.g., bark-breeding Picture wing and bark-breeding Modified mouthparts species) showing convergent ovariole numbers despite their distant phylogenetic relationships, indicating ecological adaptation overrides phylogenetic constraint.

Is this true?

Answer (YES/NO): YES